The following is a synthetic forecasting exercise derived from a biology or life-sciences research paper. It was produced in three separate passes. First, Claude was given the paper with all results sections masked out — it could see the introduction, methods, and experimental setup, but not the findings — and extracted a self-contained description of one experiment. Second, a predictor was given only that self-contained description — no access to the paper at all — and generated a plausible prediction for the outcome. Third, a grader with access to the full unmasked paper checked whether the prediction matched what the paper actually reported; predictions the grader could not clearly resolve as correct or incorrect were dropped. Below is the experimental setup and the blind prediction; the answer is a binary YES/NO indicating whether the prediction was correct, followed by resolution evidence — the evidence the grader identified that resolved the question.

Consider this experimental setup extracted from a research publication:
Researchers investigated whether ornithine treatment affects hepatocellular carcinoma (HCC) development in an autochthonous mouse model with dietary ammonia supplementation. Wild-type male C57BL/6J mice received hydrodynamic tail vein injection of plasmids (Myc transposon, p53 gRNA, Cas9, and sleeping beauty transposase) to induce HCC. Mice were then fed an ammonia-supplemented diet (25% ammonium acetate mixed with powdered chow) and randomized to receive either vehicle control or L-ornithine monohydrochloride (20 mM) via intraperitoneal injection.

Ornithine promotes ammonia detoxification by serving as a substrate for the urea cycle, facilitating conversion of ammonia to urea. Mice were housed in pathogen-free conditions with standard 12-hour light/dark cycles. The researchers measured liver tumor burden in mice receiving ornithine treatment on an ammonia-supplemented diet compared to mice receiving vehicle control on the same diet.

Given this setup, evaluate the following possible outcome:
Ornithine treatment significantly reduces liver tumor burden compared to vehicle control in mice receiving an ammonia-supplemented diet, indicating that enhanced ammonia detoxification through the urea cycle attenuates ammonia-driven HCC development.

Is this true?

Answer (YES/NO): YES